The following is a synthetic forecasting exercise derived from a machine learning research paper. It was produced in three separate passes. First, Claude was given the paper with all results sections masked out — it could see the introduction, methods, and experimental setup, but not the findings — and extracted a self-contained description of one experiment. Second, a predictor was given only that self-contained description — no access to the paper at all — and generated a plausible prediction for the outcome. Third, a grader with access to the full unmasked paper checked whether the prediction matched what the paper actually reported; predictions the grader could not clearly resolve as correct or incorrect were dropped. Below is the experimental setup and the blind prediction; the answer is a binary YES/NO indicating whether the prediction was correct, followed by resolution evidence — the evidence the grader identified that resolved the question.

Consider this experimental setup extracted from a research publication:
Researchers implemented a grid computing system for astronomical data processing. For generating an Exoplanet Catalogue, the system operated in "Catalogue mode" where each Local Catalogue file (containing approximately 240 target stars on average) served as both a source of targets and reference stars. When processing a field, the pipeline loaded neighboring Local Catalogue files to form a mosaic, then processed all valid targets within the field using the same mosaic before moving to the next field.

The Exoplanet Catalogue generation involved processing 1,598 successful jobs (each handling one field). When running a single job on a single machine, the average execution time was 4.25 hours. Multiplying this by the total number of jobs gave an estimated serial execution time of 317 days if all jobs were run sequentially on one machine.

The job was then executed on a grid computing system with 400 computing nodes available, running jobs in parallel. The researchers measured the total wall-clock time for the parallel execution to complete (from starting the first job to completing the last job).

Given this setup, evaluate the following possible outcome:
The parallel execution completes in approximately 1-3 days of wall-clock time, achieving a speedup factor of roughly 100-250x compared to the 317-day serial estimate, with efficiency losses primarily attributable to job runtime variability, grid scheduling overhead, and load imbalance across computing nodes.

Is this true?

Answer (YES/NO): NO